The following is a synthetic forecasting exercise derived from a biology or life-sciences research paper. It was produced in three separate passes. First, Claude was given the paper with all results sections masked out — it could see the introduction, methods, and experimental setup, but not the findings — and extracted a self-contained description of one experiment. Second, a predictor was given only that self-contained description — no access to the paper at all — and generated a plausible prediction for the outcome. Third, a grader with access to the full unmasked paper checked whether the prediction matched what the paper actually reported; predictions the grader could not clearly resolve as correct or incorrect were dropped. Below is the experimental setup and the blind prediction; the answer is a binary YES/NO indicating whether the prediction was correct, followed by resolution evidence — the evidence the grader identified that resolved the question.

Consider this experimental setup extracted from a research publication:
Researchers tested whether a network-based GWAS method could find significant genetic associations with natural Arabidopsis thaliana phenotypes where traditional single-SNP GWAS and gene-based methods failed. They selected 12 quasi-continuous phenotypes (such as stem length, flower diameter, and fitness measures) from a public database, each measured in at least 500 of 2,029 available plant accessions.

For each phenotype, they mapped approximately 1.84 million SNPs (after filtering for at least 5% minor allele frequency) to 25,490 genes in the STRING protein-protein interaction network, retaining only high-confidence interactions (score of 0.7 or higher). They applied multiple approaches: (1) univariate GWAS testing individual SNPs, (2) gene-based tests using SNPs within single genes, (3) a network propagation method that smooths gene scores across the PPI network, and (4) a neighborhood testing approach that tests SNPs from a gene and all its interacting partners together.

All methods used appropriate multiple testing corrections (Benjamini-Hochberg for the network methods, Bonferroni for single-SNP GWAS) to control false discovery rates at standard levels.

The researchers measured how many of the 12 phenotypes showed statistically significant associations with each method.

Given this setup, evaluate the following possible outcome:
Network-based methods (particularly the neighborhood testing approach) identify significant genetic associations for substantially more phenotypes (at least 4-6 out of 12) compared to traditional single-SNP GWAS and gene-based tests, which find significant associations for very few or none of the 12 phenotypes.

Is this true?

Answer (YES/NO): NO